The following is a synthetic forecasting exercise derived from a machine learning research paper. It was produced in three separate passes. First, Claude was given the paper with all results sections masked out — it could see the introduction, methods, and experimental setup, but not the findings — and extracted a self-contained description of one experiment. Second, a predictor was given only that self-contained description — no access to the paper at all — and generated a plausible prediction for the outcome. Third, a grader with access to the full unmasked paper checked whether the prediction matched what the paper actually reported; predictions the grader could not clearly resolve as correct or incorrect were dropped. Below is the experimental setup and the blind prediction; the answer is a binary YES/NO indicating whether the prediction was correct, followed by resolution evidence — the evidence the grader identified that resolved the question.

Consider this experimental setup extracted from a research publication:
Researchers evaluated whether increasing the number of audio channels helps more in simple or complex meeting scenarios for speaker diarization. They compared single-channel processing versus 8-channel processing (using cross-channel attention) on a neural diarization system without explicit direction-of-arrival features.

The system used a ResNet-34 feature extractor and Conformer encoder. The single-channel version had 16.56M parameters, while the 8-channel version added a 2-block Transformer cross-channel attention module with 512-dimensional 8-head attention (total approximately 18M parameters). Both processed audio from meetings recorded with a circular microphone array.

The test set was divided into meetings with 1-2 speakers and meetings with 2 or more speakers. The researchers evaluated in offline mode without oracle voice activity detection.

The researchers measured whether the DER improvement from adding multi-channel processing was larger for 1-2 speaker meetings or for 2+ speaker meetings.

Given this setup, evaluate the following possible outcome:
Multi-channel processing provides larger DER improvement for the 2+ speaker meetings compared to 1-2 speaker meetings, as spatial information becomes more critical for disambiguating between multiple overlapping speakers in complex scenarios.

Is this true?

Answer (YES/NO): YES